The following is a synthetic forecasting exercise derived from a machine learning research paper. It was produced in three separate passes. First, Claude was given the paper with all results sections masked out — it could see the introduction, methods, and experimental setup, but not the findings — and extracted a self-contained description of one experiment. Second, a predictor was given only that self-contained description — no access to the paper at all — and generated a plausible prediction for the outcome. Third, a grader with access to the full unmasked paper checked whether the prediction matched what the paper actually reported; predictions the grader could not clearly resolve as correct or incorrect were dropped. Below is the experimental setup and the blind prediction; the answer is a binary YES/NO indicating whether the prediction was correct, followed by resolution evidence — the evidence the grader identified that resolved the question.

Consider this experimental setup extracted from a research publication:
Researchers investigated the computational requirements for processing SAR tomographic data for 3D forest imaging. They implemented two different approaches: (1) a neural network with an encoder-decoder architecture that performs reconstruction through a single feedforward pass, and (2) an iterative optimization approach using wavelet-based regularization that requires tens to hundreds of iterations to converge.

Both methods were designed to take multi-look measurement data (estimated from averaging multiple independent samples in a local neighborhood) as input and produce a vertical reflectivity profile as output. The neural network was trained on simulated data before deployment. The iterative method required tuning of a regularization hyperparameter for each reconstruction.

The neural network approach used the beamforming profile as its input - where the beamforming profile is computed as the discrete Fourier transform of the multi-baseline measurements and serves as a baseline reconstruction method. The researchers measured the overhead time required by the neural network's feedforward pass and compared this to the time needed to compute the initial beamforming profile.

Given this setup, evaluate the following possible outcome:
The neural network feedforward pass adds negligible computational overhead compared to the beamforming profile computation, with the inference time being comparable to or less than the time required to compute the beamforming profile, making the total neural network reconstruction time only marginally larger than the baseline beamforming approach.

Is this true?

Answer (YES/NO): YES